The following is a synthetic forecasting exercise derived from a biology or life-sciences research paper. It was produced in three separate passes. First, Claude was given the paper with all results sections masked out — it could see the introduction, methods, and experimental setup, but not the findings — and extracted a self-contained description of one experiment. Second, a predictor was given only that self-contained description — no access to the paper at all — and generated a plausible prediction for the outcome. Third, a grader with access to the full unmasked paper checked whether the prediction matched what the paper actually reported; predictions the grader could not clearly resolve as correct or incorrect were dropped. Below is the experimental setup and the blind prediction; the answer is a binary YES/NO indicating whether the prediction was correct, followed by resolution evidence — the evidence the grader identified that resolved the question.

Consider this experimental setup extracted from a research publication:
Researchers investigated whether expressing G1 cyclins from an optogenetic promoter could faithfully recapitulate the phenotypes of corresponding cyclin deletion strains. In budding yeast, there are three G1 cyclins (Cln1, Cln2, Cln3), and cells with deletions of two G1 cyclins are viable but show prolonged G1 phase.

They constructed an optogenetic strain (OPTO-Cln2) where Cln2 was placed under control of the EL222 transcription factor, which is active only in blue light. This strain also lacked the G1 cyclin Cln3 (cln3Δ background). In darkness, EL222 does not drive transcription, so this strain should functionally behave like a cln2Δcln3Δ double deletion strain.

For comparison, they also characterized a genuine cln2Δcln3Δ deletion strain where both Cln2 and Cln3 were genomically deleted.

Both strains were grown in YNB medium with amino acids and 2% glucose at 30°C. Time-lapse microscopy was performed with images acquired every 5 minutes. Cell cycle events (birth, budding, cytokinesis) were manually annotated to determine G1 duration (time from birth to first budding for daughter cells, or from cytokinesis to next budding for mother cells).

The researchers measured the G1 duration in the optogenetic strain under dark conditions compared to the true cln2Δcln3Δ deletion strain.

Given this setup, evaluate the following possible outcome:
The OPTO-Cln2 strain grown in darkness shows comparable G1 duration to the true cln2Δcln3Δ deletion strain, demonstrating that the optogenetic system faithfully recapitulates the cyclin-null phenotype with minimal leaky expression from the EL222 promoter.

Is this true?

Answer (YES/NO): YES